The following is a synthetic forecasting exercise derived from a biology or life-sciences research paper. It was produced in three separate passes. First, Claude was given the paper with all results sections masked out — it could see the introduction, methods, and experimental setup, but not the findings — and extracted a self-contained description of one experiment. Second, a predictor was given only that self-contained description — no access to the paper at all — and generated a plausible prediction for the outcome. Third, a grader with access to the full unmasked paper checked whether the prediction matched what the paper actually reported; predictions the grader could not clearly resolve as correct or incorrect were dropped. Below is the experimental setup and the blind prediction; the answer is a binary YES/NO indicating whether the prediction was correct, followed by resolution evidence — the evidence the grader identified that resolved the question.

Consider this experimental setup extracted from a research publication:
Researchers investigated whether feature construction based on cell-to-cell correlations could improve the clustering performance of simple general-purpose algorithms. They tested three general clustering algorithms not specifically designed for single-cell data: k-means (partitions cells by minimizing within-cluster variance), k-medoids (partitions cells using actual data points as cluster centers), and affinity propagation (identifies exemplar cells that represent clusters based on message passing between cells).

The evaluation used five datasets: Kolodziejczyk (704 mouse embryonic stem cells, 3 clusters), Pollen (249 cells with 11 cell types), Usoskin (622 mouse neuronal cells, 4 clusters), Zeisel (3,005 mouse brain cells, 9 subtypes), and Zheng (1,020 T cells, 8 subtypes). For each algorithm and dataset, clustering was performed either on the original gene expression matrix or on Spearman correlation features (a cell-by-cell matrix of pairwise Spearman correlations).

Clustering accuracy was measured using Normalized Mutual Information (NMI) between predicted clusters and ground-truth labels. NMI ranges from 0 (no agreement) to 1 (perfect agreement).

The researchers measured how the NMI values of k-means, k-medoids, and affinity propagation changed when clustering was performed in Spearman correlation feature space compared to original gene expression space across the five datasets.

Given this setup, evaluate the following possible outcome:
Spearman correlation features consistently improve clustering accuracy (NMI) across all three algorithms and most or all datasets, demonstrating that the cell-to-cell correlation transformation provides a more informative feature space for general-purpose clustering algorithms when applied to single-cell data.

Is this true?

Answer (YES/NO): YES